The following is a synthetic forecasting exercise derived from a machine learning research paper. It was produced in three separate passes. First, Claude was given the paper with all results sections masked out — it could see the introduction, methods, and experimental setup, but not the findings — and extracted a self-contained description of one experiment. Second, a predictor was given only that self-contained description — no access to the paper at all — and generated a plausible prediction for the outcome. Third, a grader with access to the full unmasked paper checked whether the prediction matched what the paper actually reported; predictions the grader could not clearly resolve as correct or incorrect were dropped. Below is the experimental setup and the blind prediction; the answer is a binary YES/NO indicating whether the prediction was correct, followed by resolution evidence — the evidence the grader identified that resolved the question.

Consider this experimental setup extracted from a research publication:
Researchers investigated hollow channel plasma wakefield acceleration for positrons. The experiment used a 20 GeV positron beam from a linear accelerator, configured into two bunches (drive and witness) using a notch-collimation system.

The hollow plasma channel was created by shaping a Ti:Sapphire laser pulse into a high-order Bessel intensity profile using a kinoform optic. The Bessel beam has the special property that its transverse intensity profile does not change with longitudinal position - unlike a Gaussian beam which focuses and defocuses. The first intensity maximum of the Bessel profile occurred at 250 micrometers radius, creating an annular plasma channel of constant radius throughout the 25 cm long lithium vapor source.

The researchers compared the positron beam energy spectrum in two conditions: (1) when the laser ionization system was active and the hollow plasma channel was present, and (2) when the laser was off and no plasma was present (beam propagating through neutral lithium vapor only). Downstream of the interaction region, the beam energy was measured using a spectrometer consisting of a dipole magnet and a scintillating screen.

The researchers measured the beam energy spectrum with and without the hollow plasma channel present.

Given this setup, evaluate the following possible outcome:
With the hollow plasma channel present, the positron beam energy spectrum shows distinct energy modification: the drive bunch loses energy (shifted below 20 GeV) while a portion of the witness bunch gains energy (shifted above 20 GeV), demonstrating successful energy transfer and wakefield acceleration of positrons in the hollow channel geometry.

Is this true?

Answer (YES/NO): YES